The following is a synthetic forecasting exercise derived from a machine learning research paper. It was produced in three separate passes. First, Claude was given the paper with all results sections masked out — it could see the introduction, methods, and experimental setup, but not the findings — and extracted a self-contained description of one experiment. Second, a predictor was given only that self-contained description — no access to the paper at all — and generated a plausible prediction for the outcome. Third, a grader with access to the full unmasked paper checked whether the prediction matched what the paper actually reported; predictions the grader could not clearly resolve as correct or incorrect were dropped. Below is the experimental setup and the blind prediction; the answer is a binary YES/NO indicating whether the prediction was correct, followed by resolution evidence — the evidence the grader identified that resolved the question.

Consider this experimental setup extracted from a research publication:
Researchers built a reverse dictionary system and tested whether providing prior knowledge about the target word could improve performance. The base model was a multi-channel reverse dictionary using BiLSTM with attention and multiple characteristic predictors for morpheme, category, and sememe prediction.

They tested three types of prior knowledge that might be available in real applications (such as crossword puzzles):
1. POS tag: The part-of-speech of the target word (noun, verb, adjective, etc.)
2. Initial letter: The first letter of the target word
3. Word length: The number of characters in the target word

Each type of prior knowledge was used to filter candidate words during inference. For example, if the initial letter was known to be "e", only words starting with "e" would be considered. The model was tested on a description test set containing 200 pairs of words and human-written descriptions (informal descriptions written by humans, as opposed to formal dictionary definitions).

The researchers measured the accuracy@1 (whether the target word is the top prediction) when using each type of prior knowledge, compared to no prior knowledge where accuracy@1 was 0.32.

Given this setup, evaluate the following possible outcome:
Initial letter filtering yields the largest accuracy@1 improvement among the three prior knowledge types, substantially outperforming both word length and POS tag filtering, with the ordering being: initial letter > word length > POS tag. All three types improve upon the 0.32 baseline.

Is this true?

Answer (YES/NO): YES